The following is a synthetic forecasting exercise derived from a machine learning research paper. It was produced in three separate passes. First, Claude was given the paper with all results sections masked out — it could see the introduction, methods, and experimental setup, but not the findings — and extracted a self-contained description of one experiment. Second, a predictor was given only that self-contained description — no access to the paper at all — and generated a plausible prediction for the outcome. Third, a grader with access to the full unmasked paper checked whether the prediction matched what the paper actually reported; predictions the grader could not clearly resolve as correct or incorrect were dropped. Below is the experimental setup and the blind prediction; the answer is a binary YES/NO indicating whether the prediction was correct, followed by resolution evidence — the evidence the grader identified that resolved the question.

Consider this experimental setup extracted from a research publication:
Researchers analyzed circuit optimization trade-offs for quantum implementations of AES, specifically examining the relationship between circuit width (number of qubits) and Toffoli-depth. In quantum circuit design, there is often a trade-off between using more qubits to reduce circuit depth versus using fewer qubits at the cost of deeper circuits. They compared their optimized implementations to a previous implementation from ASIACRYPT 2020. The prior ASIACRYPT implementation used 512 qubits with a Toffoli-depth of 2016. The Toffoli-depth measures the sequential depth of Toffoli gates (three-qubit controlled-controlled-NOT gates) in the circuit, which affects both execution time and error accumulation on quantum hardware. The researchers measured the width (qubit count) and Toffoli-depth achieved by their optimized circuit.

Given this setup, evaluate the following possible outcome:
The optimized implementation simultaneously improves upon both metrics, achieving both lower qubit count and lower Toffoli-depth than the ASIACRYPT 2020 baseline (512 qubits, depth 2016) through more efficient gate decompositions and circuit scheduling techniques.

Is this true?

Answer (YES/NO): YES